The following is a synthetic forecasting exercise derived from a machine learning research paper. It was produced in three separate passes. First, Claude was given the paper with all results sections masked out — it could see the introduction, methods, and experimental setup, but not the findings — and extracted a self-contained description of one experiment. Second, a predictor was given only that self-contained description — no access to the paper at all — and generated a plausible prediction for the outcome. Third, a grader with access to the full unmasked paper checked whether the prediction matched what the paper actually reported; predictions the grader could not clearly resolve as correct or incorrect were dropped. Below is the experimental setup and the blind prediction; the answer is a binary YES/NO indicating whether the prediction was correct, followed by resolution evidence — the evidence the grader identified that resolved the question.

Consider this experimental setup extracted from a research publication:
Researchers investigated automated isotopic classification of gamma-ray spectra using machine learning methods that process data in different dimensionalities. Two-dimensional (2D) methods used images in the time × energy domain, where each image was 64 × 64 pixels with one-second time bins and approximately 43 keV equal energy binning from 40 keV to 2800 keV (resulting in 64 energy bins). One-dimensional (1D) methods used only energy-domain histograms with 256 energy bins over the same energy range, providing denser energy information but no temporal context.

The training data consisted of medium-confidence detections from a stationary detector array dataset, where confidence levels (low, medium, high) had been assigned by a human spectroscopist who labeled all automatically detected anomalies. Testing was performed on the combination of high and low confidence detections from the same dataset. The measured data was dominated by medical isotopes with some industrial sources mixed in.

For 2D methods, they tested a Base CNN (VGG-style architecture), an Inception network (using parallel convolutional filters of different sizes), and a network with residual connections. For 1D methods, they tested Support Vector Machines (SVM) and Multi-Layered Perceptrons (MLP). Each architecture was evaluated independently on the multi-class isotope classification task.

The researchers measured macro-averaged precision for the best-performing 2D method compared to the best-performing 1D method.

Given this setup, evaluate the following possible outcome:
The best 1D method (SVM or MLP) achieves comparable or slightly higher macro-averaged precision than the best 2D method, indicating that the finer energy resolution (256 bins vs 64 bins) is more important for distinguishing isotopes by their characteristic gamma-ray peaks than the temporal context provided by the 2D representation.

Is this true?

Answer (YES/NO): YES